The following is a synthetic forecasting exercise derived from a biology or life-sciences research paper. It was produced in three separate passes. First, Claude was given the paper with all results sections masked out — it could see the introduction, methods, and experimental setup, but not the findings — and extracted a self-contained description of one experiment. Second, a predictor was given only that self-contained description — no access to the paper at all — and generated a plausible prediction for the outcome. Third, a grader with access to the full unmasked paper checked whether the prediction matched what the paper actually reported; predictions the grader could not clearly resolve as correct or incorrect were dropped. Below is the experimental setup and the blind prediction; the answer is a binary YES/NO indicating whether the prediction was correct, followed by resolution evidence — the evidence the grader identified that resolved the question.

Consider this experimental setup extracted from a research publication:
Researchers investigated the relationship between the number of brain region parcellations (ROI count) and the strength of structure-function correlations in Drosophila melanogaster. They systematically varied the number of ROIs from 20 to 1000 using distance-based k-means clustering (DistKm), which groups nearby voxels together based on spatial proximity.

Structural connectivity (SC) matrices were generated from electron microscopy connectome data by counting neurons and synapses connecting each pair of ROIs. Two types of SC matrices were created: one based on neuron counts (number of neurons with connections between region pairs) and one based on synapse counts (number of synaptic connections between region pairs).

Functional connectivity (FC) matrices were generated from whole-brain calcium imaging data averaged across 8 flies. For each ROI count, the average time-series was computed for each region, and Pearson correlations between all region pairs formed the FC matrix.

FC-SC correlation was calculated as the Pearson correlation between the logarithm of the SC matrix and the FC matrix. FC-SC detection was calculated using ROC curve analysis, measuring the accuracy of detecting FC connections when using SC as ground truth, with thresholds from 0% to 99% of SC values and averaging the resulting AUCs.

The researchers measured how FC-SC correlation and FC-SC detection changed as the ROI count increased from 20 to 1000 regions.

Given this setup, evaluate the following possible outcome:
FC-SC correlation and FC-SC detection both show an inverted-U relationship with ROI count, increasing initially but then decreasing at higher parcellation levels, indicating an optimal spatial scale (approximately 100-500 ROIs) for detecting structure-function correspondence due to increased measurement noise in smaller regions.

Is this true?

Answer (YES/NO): NO